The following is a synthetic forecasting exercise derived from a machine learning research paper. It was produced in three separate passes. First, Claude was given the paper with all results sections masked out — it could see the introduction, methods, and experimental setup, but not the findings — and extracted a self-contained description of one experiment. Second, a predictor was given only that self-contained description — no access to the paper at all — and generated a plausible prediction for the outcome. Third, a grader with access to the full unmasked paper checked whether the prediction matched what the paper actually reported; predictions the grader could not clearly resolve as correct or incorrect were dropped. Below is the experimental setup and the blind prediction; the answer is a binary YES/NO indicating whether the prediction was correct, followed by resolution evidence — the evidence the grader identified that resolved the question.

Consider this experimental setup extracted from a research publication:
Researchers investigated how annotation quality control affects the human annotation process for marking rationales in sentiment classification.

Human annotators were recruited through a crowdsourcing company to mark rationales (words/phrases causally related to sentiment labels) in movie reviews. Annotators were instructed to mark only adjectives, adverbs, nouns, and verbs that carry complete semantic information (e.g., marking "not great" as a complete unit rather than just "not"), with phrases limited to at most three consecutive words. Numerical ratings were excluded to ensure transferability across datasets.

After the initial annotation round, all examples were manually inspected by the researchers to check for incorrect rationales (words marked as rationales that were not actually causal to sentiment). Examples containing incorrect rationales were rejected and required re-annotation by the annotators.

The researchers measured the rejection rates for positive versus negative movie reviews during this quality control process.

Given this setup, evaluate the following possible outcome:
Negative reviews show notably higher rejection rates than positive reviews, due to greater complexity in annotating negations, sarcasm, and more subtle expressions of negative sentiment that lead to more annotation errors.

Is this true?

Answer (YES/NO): YES